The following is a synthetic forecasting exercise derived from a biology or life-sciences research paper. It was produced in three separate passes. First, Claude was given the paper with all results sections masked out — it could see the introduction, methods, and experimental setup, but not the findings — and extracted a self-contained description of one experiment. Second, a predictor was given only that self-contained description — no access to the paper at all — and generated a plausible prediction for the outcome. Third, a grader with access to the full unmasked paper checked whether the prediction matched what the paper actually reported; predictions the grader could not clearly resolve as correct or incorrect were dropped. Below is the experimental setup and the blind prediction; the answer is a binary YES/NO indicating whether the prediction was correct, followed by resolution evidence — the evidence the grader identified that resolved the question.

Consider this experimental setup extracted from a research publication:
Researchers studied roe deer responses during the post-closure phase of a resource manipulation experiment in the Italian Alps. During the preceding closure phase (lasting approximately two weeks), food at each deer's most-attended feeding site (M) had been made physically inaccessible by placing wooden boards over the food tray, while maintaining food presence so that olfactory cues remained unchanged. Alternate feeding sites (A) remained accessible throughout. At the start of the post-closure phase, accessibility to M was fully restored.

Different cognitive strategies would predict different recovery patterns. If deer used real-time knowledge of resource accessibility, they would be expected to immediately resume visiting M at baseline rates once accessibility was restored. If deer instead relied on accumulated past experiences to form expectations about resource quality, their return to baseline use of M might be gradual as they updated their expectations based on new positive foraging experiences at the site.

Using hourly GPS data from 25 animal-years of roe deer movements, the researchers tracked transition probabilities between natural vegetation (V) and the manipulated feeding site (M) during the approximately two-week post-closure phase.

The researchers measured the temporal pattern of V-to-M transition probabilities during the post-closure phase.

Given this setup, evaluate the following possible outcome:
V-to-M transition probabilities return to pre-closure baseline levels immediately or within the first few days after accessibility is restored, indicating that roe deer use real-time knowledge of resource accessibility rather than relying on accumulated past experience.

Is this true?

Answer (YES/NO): NO